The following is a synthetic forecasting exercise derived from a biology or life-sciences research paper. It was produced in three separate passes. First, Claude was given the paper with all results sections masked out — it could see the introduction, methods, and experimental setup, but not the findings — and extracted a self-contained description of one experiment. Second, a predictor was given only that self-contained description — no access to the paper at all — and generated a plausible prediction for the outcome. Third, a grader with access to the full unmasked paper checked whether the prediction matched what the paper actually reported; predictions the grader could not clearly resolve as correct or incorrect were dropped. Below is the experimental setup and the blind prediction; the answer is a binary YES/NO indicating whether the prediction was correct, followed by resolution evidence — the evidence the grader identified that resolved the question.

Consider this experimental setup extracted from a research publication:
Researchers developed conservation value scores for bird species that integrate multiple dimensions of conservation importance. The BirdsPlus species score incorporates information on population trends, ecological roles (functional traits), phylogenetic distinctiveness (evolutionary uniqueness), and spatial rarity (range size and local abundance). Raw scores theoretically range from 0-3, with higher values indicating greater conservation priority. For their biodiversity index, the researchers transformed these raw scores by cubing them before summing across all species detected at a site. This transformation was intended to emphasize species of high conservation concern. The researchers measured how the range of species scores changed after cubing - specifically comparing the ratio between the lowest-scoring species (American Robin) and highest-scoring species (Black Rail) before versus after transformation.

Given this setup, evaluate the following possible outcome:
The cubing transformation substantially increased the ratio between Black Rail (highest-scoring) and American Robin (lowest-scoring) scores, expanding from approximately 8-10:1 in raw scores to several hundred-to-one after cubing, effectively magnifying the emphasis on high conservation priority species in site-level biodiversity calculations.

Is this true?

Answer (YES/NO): NO